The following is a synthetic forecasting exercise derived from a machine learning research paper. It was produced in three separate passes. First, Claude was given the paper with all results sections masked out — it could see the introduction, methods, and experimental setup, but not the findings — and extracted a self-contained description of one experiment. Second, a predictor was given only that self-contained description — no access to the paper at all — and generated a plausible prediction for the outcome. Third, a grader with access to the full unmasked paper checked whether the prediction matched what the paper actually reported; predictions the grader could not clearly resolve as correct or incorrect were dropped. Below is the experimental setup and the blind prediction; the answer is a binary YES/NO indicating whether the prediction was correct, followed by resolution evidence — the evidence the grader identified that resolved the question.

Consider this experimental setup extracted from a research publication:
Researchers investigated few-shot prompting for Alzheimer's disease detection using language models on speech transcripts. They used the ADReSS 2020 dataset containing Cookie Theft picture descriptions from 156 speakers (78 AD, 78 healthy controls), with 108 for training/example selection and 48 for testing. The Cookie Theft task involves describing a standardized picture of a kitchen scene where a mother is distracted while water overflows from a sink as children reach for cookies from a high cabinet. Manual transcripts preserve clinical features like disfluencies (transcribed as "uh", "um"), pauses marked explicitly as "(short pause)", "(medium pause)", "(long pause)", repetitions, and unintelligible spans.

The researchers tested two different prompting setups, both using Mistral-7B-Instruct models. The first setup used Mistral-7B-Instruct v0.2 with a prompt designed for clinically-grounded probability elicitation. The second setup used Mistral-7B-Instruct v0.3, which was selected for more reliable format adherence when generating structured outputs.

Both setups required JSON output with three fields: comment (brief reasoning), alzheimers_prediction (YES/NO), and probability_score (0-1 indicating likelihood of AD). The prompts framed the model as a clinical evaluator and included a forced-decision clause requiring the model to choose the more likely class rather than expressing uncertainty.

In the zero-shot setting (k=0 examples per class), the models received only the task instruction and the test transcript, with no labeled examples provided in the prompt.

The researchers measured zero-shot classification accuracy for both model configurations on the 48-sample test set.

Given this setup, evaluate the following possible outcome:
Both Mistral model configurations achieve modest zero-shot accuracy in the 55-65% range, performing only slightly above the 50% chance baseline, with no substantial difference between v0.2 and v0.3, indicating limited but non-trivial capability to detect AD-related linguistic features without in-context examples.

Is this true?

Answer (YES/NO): NO